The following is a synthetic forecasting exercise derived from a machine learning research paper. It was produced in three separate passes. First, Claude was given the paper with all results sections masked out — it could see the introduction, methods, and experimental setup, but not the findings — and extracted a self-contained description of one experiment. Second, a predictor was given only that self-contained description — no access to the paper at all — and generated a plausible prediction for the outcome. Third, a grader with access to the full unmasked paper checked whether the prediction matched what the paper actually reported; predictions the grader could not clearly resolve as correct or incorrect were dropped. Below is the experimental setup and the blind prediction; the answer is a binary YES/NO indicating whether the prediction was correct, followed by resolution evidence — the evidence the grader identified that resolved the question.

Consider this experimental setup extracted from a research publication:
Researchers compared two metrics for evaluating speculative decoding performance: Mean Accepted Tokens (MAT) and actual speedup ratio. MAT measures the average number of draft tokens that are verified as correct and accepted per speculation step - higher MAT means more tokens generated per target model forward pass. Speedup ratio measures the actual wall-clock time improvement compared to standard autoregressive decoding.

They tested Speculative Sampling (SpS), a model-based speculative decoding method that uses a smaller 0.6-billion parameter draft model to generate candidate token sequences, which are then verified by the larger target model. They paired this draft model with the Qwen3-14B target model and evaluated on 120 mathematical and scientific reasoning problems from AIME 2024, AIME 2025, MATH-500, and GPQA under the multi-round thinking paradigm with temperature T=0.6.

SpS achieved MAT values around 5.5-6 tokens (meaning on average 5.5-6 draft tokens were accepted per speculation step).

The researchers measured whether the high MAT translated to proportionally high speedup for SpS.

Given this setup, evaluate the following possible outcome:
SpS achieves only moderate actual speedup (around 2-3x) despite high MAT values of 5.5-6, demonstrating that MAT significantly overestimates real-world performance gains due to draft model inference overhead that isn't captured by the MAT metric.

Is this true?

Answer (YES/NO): NO